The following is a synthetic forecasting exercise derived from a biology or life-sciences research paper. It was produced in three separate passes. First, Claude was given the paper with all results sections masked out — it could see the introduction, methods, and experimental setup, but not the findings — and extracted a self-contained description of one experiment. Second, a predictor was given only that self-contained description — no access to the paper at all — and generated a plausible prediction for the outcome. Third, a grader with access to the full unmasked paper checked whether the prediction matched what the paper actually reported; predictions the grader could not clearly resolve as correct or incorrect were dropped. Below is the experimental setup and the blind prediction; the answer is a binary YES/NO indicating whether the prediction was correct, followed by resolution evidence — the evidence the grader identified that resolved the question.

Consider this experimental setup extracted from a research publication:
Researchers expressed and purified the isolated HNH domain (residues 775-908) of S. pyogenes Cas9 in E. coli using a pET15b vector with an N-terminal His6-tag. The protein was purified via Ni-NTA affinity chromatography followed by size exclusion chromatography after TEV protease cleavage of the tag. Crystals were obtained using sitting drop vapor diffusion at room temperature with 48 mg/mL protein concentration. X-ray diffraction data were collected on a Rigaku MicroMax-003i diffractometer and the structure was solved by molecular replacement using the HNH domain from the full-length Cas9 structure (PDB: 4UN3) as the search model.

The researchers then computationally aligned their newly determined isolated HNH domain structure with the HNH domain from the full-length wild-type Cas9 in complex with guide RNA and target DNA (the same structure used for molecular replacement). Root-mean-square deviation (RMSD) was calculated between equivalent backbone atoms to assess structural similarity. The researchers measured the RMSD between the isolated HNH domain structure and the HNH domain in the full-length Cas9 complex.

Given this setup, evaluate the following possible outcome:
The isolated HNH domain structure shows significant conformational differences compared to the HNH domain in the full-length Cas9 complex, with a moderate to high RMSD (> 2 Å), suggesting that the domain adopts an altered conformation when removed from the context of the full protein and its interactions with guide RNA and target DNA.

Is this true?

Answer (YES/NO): NO